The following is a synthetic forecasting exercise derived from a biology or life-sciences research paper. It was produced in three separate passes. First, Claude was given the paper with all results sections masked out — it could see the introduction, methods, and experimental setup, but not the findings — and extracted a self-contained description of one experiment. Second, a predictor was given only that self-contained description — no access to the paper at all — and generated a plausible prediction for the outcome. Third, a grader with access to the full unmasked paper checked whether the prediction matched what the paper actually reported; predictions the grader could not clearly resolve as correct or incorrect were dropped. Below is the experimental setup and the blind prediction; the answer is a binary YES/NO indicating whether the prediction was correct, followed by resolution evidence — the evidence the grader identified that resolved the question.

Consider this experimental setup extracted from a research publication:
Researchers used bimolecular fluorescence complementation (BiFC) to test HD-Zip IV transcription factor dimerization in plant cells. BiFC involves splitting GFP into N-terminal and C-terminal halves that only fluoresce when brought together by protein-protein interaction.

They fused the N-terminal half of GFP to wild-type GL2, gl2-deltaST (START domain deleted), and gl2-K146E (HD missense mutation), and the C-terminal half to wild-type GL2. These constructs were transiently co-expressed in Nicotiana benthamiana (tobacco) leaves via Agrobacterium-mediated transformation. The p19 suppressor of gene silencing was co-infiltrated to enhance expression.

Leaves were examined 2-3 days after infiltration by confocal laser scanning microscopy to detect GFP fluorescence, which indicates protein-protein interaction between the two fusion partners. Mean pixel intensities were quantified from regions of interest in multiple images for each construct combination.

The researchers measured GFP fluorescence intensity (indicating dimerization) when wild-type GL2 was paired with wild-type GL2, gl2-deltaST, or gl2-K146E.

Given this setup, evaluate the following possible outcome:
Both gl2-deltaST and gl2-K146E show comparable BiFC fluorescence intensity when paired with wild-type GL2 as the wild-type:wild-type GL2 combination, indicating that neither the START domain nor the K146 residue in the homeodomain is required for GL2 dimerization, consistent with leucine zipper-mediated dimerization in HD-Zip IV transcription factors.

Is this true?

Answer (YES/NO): NO